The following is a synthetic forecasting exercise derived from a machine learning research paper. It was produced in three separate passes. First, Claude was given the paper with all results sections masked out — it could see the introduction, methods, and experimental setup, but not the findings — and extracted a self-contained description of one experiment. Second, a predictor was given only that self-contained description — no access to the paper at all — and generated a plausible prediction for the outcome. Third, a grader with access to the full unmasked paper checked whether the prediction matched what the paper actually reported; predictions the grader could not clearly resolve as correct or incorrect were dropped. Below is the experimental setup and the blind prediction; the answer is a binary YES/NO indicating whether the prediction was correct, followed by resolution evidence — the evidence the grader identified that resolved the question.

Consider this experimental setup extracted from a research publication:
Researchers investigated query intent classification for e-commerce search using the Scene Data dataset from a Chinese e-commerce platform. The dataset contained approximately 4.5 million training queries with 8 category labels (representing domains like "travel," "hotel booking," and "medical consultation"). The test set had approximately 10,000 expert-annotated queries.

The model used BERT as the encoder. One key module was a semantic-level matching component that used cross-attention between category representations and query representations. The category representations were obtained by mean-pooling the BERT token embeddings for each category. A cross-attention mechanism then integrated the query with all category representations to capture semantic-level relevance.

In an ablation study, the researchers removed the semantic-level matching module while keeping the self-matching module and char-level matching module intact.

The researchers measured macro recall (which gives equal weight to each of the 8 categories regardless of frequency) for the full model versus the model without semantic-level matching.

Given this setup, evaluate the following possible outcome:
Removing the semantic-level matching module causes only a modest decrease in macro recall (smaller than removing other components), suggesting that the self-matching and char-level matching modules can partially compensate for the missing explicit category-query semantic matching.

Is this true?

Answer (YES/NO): NO